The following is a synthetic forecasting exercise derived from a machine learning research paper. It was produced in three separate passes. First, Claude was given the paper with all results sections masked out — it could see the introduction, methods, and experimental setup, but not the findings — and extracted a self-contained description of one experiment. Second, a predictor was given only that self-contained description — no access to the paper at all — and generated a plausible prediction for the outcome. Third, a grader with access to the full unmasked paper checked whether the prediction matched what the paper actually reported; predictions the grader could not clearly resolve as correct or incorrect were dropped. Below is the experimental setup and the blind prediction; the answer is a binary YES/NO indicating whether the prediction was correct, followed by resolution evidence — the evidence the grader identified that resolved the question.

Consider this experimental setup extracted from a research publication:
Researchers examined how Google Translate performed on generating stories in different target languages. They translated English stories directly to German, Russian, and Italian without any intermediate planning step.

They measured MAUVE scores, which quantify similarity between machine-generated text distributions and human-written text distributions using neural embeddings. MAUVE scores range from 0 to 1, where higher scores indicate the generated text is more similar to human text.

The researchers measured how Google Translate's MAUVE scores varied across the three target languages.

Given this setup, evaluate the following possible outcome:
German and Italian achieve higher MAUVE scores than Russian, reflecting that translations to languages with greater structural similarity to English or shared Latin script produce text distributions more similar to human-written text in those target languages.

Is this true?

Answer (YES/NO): YES